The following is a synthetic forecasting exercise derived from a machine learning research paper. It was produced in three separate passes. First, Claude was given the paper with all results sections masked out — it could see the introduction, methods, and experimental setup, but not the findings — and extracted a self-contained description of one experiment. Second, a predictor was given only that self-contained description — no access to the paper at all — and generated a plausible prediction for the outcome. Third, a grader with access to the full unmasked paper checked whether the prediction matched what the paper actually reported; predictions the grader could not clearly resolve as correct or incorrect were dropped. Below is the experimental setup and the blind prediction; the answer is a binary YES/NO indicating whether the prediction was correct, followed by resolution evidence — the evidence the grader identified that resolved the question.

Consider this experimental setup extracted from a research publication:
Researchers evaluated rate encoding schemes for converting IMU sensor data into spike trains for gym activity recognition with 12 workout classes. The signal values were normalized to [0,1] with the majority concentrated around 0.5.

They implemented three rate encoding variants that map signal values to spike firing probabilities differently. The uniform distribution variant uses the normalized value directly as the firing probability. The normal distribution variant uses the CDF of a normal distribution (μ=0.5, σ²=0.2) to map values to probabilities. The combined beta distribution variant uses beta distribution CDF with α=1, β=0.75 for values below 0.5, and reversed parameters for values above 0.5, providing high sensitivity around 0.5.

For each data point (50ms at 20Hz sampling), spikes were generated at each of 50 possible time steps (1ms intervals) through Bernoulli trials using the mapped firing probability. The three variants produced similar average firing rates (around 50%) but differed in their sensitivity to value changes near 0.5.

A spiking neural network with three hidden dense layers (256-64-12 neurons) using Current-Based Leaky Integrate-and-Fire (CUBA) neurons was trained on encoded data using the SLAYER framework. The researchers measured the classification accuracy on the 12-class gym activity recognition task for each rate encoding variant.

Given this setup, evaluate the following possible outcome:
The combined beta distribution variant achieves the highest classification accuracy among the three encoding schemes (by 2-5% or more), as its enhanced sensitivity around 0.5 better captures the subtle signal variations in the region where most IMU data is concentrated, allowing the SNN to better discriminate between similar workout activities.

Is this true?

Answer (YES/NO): NO